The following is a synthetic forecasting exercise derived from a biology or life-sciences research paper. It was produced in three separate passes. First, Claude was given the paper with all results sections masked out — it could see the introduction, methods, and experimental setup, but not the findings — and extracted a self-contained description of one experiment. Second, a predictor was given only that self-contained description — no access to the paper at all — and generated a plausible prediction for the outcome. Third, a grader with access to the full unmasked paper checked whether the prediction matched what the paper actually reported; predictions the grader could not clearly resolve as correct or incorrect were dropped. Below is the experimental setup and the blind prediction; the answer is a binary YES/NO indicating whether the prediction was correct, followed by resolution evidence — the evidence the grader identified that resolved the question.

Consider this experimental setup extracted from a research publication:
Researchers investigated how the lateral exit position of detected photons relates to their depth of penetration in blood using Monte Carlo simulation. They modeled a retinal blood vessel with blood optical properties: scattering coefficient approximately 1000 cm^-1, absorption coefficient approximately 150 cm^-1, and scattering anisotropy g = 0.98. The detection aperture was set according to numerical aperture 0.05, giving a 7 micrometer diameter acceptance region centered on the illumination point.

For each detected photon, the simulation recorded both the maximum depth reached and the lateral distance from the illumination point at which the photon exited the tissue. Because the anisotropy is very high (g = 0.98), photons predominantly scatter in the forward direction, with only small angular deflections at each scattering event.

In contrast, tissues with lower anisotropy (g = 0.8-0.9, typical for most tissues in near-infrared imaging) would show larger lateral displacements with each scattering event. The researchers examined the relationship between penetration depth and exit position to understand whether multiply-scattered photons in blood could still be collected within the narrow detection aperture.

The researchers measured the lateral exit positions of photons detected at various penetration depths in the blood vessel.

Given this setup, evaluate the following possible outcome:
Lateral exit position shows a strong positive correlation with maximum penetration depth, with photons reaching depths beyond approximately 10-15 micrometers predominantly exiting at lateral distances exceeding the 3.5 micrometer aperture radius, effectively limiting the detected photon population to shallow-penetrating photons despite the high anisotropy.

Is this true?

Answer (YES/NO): NO